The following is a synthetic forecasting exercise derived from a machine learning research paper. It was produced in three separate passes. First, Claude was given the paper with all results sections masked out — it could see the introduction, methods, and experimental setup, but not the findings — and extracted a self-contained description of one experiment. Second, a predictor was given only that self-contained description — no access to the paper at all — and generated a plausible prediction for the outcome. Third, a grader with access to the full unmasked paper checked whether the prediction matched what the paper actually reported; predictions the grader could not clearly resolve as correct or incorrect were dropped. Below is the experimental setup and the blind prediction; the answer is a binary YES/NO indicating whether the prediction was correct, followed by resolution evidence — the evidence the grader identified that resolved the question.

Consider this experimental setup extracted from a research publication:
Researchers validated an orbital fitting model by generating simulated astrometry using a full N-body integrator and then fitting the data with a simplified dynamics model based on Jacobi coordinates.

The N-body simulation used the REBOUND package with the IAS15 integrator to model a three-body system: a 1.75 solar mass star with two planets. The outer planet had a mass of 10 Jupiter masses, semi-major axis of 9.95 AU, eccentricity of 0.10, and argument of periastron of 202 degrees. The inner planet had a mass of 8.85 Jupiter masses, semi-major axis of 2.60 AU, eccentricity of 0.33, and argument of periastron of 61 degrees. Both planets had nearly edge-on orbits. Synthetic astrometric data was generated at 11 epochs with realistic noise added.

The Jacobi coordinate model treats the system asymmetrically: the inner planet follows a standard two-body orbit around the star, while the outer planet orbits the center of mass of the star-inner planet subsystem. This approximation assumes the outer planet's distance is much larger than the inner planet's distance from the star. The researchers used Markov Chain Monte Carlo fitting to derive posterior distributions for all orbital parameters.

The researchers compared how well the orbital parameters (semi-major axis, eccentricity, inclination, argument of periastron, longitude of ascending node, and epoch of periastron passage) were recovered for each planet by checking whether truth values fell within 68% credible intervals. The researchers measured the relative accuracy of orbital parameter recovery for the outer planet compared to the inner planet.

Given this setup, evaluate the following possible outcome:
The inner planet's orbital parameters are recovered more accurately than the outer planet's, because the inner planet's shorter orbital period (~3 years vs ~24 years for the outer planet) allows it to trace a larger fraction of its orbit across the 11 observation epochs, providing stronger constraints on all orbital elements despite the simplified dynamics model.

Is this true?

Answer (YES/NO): YES